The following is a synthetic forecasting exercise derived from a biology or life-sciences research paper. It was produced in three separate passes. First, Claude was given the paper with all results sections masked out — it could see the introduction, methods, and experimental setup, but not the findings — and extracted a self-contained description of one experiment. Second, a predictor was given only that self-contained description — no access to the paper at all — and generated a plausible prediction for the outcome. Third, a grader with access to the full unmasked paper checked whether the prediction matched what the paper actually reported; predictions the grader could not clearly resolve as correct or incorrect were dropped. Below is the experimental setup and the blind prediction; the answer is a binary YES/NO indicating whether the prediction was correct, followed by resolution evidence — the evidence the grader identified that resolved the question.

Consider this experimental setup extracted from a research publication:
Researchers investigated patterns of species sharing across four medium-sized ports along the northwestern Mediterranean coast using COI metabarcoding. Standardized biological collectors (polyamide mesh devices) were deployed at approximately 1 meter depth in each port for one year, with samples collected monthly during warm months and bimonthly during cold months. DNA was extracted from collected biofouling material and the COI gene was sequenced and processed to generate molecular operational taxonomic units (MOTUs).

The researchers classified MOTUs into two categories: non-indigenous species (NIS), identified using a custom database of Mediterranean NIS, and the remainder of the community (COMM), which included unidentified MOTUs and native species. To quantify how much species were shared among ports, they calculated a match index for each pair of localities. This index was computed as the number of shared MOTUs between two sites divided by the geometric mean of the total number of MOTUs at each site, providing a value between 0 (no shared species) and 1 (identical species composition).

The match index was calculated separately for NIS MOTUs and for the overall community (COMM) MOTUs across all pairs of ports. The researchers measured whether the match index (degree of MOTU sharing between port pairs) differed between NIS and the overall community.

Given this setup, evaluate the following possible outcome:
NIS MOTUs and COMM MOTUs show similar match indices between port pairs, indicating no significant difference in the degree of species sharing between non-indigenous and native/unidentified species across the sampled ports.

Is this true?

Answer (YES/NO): NO